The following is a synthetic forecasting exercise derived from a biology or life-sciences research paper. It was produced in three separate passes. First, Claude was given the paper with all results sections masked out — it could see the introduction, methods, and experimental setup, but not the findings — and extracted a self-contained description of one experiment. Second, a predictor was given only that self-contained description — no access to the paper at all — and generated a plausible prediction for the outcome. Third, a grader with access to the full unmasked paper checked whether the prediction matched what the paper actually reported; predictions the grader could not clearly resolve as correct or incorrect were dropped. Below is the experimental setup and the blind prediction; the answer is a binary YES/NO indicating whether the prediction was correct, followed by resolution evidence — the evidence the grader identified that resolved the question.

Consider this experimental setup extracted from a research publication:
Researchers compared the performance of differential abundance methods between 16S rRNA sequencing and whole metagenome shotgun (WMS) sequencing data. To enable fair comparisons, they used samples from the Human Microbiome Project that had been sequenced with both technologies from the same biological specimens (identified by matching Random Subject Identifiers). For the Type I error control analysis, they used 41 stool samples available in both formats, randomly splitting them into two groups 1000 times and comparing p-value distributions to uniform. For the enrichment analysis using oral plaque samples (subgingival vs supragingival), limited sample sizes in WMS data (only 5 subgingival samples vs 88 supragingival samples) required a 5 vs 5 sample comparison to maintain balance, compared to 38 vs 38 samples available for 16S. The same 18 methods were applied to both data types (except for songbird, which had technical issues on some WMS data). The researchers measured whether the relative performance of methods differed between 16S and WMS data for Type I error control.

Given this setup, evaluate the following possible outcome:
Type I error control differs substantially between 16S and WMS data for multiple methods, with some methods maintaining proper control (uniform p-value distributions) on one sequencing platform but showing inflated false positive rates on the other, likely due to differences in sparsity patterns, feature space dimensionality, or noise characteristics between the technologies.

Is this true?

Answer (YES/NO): YES